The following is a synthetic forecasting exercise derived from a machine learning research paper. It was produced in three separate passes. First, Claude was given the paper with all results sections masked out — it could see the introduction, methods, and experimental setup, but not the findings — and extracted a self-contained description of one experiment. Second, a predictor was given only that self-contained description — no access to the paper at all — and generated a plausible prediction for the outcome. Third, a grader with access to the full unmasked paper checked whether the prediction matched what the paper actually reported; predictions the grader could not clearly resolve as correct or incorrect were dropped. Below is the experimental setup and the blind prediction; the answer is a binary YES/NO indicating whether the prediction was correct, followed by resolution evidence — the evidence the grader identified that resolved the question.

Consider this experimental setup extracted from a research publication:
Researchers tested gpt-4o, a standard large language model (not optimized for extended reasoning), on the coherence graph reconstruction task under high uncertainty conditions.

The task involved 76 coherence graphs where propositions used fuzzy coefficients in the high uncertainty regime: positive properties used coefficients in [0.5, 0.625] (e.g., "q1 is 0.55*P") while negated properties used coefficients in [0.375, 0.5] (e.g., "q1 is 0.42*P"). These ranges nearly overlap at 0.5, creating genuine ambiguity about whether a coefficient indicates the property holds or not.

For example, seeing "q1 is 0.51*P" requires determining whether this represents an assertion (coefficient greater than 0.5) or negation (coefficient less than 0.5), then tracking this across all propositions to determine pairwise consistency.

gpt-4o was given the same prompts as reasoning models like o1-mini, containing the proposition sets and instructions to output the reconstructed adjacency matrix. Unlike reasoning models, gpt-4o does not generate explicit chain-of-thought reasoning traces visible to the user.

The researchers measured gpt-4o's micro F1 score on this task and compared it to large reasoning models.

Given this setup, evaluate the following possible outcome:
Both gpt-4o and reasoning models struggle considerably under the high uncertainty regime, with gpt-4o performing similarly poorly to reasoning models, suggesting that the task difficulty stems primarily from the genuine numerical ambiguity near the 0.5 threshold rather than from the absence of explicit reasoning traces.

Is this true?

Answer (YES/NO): NO